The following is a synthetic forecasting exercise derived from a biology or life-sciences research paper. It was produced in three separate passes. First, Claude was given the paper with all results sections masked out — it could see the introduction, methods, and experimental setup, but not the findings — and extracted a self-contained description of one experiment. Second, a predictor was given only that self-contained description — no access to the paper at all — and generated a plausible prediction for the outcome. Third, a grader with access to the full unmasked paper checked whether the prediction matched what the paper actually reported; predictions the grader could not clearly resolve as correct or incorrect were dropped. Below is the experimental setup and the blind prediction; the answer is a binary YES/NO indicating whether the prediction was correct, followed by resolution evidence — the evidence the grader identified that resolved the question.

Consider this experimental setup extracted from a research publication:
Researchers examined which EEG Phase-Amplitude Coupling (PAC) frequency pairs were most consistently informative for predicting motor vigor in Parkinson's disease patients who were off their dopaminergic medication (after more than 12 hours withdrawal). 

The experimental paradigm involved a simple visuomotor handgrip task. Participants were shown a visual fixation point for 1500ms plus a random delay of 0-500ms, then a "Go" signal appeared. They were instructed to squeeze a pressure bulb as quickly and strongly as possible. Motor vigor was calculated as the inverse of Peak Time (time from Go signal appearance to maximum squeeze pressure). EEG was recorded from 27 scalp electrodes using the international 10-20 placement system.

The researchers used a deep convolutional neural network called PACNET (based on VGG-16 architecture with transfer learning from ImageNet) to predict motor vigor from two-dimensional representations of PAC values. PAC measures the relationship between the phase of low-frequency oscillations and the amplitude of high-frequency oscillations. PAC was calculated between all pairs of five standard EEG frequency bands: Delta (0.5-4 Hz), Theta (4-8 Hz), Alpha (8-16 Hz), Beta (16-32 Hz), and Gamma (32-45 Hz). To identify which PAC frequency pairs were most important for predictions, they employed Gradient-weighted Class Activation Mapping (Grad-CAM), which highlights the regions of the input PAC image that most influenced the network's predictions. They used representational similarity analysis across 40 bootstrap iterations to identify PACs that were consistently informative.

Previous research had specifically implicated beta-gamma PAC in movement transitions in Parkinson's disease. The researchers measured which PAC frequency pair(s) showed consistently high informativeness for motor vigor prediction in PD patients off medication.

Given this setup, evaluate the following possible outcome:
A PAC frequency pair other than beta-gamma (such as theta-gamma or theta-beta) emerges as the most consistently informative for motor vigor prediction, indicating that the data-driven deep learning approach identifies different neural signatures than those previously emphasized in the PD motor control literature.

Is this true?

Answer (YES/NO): YES